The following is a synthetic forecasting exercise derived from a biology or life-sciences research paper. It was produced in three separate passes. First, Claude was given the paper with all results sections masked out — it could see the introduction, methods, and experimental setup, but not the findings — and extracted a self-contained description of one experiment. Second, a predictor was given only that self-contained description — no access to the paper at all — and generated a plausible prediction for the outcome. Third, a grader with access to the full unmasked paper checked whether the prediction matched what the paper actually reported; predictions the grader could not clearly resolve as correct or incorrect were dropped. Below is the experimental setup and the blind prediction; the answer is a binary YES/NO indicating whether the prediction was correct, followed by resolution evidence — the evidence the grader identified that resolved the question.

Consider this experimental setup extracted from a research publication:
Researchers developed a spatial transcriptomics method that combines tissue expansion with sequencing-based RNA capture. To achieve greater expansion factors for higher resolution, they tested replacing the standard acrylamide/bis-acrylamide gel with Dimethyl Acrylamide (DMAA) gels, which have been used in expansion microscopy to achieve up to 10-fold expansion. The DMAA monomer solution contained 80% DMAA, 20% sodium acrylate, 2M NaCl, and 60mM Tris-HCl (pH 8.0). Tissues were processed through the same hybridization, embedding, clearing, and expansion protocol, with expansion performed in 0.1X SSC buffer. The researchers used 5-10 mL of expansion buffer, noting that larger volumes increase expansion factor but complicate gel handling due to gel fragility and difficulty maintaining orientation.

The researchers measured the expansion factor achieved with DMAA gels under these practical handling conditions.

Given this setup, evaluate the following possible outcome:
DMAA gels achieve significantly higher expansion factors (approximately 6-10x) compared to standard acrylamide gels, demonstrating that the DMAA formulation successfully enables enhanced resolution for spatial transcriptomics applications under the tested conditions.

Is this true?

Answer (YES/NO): NO